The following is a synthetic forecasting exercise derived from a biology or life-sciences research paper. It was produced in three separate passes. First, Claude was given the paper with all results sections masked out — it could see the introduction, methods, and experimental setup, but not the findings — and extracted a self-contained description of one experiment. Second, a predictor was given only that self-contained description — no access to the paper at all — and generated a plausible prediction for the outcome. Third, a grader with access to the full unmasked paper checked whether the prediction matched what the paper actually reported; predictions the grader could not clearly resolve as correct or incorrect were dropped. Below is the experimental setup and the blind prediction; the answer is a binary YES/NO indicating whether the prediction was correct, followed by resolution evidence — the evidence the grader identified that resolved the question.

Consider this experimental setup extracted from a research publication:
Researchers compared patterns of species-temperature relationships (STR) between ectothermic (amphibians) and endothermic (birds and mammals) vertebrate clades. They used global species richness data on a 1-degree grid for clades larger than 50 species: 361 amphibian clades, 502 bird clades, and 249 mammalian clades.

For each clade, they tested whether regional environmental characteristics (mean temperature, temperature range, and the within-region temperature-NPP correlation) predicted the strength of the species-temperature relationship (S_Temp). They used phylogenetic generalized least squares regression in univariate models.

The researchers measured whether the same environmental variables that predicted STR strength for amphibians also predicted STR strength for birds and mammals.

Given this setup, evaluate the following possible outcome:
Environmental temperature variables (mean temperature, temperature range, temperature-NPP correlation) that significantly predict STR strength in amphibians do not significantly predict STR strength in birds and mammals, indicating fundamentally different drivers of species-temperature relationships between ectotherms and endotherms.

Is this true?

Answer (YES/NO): YES